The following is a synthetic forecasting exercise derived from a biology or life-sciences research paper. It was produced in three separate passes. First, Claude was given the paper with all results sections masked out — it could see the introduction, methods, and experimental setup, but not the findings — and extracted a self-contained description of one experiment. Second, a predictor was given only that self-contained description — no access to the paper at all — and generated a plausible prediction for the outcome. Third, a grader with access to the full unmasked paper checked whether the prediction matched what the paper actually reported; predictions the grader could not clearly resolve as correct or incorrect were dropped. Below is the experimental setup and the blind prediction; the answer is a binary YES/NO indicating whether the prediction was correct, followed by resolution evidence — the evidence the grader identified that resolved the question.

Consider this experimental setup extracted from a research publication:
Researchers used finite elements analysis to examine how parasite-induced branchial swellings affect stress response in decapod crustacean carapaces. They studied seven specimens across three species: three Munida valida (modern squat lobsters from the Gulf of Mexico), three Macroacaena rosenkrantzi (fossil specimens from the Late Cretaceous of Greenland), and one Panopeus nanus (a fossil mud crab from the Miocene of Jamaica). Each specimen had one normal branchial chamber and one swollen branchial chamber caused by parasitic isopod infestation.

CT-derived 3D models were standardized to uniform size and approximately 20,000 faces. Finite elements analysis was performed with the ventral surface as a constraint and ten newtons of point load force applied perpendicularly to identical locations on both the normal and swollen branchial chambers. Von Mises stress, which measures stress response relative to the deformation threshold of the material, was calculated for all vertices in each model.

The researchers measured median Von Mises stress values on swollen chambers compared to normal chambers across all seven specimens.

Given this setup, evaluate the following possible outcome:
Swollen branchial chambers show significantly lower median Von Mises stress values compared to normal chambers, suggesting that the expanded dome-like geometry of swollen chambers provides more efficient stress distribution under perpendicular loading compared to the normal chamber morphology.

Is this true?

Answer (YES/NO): NO